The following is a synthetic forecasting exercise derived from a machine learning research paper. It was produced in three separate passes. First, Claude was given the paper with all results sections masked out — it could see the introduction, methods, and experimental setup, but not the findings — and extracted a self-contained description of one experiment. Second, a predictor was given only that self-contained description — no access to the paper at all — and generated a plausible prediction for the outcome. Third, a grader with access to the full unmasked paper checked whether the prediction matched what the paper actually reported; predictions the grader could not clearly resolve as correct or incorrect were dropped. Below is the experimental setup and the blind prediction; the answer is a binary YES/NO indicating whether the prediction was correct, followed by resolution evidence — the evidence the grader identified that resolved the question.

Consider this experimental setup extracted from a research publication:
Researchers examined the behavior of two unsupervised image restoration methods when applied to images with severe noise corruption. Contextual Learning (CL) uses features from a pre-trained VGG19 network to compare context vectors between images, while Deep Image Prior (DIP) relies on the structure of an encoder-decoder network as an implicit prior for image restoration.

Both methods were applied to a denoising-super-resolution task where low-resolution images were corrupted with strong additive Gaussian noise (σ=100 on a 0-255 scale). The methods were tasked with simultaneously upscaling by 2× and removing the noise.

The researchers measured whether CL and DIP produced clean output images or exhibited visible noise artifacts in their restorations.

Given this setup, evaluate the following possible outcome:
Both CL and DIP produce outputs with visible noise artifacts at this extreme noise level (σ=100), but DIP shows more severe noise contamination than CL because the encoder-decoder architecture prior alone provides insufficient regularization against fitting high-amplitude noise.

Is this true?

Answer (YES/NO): NO